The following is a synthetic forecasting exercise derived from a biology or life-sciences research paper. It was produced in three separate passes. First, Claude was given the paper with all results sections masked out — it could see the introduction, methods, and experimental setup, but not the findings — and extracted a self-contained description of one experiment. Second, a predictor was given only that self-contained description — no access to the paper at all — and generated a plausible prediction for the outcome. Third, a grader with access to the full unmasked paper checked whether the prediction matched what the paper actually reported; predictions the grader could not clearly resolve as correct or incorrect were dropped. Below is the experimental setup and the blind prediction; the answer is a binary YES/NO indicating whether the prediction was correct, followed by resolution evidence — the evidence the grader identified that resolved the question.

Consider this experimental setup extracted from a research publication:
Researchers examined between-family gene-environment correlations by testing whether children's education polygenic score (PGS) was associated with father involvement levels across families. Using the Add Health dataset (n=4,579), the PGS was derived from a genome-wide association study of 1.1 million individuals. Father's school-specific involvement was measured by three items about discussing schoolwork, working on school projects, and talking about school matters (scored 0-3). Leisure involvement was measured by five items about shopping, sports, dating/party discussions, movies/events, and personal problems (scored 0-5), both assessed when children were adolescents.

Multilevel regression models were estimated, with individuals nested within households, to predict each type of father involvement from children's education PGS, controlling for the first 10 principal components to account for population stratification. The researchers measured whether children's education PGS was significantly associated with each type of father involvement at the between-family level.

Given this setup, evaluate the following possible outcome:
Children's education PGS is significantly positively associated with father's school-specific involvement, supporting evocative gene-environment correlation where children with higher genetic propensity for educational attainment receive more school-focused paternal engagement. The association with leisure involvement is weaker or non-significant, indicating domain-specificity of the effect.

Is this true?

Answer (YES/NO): NO